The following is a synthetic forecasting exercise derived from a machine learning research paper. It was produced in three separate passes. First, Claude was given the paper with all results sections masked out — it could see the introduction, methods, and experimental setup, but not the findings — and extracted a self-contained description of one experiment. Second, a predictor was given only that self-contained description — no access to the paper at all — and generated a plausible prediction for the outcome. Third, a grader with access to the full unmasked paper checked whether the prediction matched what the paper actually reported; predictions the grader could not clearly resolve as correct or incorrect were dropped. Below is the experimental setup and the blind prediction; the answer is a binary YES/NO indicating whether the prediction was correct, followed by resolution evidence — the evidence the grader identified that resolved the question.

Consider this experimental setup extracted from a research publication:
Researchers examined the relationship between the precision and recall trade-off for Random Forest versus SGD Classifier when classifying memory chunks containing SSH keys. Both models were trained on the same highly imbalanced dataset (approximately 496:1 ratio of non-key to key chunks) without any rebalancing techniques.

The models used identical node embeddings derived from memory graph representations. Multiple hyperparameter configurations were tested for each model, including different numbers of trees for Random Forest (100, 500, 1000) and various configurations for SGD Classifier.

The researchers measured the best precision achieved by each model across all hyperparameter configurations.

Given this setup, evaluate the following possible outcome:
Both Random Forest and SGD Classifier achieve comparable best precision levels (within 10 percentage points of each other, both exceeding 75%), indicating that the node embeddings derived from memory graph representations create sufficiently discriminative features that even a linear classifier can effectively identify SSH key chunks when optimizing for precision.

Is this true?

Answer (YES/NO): YES